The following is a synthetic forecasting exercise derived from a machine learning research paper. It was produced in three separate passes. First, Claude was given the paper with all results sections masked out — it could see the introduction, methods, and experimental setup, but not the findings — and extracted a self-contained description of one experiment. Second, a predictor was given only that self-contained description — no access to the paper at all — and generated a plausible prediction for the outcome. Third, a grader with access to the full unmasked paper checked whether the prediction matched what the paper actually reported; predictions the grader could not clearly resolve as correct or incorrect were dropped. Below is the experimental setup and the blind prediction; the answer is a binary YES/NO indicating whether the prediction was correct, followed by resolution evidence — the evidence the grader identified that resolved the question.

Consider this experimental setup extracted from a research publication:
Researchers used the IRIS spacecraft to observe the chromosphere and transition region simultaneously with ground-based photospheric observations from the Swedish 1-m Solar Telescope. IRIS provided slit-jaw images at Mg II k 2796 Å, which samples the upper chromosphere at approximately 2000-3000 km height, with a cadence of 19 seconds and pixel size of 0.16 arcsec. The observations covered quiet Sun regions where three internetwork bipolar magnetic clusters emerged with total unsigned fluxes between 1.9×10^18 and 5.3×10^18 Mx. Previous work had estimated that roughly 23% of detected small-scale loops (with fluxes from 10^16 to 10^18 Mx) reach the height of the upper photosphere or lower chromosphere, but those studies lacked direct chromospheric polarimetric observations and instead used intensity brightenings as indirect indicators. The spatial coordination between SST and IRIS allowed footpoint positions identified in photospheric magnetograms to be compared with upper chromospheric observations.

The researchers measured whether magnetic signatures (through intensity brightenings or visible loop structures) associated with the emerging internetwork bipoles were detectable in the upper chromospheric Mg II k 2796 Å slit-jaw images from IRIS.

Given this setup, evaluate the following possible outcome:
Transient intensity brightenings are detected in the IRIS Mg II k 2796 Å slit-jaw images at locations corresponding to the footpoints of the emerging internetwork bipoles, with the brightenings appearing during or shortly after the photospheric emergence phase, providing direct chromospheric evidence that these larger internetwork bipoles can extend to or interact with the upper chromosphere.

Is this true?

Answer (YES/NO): NO